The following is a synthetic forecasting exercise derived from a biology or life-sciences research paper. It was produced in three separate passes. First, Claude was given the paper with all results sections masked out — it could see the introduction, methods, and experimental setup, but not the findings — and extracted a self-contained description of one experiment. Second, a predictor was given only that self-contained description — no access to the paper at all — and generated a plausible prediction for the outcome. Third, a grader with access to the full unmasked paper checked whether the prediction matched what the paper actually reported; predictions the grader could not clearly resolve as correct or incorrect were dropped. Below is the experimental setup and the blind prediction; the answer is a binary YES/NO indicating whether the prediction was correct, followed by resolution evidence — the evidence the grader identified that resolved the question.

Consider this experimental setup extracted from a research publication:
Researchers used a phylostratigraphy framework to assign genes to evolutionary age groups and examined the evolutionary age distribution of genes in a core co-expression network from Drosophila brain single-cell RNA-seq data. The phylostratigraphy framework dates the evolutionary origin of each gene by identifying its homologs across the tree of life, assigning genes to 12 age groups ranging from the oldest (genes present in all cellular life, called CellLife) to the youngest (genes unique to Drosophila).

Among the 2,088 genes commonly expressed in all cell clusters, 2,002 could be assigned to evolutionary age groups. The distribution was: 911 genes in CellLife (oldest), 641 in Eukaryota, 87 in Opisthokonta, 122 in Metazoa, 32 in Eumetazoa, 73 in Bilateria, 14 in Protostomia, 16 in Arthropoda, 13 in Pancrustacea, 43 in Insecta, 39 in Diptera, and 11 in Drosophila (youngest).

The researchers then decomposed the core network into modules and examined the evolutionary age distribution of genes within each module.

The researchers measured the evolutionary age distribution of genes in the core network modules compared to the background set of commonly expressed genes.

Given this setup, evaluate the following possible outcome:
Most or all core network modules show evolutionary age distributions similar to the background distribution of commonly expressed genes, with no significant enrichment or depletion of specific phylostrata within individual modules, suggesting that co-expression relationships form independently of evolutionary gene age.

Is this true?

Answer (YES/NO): NO